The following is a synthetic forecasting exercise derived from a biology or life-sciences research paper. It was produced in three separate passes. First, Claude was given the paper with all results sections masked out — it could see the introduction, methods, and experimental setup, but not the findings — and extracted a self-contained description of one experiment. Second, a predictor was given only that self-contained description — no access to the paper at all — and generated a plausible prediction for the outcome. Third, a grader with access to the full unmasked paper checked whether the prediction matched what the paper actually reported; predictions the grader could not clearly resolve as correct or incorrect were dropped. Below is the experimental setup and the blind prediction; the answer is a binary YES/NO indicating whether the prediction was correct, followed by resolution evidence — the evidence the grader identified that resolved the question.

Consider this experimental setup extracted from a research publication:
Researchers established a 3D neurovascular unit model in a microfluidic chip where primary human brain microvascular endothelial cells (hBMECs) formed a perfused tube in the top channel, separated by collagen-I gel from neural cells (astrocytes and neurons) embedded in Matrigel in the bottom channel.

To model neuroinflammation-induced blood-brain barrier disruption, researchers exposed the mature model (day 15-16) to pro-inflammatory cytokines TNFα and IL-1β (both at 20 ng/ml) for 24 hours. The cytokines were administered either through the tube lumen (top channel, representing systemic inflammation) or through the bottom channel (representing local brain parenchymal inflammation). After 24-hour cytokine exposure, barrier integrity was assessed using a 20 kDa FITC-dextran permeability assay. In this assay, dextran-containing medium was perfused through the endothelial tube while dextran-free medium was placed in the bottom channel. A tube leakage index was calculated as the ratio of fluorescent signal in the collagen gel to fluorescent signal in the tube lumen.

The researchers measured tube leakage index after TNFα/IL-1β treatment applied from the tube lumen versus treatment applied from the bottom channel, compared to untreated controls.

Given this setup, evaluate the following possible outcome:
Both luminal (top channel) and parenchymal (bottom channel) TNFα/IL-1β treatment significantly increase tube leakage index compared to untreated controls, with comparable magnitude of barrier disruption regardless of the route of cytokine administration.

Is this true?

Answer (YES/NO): NO